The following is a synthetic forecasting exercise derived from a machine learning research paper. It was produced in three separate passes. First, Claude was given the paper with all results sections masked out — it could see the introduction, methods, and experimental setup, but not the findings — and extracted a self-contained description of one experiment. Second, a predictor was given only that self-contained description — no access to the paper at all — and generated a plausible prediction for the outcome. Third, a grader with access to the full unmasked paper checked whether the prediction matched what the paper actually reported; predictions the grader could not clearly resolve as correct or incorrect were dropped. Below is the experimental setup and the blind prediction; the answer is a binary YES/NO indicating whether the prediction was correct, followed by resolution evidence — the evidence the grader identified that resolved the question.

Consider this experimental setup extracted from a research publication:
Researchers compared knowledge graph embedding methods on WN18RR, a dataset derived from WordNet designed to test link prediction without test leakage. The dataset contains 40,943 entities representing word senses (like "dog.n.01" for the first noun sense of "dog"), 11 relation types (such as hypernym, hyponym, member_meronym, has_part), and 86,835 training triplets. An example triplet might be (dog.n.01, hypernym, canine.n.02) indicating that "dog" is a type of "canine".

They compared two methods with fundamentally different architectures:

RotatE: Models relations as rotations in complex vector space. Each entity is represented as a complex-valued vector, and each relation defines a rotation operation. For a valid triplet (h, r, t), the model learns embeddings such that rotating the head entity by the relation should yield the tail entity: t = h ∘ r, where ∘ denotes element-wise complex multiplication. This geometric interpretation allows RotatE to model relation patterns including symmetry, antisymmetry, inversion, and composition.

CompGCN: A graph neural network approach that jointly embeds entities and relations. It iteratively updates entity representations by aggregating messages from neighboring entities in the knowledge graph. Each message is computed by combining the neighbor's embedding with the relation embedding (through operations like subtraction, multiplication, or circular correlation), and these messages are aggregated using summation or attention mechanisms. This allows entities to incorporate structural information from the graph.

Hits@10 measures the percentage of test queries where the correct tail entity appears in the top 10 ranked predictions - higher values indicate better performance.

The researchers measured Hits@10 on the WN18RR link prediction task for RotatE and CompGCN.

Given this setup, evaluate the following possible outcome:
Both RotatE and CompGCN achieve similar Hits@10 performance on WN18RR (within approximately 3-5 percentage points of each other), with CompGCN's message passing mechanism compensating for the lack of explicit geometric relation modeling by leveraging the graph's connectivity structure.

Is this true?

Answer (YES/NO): YES